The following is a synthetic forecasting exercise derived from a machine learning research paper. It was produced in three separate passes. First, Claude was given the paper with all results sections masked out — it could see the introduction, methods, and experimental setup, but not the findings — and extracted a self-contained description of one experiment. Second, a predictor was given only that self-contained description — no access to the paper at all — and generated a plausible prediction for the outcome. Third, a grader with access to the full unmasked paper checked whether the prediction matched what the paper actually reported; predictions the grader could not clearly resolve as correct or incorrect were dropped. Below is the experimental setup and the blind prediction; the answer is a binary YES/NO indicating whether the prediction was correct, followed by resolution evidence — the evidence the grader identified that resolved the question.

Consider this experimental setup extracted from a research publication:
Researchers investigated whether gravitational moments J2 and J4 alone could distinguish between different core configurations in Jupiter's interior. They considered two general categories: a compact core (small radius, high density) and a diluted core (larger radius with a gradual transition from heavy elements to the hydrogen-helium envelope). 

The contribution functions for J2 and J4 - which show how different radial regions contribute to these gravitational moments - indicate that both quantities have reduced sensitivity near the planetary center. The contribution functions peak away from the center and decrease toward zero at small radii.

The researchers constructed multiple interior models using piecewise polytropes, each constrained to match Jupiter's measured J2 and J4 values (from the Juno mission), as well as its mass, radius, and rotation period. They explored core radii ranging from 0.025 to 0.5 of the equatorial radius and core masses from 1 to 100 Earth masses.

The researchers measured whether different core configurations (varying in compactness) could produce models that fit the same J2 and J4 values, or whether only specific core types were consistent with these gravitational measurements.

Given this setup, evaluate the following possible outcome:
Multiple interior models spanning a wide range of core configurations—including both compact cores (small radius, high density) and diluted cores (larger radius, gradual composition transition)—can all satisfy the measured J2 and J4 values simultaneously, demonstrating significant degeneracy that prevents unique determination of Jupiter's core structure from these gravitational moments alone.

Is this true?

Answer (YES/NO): YES